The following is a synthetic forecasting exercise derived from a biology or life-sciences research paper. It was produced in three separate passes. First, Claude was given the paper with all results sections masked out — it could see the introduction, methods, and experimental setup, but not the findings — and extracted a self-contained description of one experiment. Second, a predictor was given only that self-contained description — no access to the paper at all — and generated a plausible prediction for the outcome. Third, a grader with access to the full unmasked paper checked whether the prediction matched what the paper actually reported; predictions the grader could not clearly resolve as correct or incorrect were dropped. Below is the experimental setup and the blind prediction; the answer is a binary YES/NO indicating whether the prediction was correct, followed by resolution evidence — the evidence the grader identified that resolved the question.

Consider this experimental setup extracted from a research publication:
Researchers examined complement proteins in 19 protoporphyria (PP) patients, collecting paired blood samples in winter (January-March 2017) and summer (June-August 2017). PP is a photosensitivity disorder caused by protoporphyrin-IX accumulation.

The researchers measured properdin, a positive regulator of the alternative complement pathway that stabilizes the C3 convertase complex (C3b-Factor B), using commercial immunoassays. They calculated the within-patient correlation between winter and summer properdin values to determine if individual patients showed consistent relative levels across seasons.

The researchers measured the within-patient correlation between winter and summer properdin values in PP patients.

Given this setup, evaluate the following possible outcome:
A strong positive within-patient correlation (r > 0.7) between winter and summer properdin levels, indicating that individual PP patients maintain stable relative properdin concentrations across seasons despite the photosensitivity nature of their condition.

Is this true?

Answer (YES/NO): NO